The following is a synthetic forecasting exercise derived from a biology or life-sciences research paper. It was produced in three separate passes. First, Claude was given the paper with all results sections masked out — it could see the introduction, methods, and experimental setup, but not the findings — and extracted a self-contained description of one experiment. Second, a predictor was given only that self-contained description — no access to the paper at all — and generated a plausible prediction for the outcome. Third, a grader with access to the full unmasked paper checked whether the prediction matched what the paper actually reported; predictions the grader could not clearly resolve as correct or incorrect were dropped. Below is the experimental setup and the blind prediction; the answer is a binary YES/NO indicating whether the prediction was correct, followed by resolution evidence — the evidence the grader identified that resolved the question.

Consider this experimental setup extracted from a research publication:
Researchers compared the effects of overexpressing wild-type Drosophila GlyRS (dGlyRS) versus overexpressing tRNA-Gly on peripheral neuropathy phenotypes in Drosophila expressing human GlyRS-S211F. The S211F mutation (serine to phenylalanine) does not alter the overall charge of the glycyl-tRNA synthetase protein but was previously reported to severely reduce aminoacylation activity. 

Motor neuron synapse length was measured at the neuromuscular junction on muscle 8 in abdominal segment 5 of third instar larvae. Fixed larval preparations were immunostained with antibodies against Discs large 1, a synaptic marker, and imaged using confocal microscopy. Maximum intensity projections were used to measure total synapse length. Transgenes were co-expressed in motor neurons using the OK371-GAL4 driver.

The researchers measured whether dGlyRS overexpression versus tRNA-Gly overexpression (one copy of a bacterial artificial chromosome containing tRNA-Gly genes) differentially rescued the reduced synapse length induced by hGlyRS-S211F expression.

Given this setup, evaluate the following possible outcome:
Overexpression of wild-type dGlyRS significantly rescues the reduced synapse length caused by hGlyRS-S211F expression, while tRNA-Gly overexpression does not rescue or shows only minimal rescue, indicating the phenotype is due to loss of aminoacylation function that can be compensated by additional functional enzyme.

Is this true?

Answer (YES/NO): NO